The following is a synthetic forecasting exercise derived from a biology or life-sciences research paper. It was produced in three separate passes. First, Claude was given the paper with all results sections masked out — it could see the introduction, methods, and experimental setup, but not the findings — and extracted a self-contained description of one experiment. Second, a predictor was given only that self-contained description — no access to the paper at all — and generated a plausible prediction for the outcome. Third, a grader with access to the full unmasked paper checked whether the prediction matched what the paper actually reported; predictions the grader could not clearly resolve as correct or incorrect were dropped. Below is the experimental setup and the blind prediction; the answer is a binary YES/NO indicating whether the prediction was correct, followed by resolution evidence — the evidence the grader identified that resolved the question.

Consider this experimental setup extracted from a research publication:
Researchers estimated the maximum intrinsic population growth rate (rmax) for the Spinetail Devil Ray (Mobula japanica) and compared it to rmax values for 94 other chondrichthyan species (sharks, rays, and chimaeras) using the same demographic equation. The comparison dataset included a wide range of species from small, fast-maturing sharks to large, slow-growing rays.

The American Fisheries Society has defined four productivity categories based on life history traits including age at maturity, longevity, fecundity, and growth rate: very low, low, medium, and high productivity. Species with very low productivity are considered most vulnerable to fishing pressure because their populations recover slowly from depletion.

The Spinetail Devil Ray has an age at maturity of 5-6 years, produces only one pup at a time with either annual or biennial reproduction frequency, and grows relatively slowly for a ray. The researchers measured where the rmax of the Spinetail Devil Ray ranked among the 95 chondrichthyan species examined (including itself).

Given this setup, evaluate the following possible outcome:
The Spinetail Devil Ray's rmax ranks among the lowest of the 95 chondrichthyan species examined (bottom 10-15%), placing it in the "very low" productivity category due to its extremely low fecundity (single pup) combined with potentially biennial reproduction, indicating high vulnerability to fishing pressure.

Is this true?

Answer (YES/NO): NO